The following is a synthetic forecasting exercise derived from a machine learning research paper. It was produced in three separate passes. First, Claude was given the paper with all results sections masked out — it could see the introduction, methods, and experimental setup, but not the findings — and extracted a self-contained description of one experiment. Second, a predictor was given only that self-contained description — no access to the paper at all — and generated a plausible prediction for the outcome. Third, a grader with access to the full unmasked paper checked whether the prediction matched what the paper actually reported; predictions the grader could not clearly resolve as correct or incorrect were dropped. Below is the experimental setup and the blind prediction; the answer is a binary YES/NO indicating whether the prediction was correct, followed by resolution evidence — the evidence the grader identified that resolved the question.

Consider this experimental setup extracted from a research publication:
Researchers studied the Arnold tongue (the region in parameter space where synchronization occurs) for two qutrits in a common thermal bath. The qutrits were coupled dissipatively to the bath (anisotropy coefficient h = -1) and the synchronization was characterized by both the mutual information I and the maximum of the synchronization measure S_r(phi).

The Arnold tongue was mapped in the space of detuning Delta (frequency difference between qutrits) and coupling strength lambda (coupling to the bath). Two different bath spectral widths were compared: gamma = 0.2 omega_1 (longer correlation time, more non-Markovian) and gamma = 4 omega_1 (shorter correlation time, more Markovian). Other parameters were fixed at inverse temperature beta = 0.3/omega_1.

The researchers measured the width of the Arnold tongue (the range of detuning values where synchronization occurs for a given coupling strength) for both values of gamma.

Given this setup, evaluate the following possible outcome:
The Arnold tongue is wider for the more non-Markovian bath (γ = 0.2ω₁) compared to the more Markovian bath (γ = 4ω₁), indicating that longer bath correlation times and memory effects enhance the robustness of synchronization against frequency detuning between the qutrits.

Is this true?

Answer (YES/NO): NO